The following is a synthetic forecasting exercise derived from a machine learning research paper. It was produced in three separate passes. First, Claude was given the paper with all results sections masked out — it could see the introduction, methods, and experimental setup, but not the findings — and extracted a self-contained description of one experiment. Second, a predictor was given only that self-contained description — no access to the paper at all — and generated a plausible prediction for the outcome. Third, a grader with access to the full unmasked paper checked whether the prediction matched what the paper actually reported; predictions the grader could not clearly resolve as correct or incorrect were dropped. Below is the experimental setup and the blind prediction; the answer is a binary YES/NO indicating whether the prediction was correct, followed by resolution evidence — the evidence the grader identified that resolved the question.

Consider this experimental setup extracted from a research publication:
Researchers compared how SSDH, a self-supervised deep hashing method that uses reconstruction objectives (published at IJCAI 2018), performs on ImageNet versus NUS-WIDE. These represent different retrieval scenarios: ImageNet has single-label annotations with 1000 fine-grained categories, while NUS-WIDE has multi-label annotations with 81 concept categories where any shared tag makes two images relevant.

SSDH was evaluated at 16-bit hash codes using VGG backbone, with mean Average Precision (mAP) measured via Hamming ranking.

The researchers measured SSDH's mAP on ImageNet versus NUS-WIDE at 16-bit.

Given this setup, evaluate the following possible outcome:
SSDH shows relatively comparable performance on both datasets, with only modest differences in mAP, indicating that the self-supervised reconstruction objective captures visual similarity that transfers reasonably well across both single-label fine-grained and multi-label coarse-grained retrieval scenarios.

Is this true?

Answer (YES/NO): NO